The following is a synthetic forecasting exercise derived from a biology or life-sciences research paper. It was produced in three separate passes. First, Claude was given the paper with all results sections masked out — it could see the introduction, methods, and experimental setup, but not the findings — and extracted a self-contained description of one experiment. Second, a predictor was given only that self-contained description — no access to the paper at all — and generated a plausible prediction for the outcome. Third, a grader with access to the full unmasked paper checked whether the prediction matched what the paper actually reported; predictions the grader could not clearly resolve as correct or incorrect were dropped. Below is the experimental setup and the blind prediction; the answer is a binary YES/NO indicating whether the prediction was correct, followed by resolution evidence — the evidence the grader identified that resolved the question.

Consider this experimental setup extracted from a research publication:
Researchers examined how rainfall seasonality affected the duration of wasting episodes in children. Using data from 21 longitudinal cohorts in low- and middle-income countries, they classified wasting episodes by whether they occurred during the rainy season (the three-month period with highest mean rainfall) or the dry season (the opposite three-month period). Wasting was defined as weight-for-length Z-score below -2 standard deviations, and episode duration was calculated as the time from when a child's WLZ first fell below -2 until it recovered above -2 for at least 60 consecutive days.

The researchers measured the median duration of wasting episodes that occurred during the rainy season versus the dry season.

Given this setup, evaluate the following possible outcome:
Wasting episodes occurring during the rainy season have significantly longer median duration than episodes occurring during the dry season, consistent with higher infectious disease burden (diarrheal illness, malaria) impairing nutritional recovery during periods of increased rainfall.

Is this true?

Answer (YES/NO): YES